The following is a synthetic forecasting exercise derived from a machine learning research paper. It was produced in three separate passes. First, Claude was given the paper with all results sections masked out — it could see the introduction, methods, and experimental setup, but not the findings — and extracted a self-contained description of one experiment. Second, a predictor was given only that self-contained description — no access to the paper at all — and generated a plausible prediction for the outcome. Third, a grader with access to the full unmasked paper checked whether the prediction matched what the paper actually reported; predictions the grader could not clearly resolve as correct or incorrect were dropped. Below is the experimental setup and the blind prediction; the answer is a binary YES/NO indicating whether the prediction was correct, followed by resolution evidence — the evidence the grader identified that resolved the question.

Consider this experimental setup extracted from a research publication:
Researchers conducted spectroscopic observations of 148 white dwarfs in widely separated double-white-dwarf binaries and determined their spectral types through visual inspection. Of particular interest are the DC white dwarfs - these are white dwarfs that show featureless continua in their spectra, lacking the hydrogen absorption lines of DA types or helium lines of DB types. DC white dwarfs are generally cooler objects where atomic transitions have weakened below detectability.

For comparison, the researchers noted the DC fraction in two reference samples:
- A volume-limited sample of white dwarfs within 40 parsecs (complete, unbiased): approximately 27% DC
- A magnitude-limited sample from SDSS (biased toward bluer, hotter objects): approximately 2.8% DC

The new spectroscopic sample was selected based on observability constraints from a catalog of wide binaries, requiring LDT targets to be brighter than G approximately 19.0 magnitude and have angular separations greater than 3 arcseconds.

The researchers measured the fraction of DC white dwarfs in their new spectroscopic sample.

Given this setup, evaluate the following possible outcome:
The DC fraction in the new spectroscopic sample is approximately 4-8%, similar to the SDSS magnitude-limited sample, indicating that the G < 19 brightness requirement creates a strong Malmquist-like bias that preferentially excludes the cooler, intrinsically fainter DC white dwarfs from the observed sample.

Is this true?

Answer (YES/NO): NO